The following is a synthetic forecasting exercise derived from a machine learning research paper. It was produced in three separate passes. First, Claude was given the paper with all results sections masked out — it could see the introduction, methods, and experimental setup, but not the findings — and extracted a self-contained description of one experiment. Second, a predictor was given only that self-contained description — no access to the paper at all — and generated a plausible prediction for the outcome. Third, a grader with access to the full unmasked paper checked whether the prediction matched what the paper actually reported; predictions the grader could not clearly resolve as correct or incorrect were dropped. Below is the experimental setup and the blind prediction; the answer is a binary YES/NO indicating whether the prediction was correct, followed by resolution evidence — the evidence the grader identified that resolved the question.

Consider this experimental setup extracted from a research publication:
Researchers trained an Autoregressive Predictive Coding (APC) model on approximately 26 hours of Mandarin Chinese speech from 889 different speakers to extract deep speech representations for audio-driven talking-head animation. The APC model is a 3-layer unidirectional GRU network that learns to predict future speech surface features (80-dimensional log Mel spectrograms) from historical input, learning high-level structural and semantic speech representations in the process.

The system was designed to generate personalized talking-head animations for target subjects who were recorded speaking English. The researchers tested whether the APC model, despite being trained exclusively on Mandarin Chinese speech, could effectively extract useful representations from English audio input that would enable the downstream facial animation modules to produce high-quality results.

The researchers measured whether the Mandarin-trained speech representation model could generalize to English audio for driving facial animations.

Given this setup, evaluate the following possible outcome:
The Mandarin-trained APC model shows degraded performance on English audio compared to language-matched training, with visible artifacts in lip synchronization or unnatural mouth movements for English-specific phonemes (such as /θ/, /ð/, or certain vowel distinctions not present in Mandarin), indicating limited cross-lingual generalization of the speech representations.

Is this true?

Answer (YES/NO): NO